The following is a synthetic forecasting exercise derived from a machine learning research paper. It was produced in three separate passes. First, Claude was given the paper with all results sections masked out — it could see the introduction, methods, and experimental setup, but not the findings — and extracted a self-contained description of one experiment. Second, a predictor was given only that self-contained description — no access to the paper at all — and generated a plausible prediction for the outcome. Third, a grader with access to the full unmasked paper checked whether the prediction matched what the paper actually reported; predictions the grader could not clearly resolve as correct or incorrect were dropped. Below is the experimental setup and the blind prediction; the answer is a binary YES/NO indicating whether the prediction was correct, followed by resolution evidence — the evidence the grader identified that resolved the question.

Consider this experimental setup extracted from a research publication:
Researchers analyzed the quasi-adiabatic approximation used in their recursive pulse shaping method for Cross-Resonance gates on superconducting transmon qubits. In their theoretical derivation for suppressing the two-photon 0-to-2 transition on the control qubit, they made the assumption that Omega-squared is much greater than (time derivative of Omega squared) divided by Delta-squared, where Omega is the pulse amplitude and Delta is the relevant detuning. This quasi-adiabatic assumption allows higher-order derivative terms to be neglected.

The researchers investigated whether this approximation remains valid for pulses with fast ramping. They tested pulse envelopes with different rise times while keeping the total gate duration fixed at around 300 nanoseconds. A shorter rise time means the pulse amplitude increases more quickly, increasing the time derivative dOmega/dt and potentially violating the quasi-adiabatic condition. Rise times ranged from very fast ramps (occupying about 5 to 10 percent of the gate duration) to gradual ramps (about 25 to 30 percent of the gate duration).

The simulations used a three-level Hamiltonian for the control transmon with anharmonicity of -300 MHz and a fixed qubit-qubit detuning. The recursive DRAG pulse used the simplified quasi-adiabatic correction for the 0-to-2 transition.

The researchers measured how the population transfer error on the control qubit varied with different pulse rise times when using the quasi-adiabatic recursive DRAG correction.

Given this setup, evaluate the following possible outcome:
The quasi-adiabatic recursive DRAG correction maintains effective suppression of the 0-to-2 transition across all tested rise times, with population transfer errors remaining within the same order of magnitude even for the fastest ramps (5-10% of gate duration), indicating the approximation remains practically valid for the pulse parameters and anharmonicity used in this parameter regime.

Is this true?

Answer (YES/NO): YES